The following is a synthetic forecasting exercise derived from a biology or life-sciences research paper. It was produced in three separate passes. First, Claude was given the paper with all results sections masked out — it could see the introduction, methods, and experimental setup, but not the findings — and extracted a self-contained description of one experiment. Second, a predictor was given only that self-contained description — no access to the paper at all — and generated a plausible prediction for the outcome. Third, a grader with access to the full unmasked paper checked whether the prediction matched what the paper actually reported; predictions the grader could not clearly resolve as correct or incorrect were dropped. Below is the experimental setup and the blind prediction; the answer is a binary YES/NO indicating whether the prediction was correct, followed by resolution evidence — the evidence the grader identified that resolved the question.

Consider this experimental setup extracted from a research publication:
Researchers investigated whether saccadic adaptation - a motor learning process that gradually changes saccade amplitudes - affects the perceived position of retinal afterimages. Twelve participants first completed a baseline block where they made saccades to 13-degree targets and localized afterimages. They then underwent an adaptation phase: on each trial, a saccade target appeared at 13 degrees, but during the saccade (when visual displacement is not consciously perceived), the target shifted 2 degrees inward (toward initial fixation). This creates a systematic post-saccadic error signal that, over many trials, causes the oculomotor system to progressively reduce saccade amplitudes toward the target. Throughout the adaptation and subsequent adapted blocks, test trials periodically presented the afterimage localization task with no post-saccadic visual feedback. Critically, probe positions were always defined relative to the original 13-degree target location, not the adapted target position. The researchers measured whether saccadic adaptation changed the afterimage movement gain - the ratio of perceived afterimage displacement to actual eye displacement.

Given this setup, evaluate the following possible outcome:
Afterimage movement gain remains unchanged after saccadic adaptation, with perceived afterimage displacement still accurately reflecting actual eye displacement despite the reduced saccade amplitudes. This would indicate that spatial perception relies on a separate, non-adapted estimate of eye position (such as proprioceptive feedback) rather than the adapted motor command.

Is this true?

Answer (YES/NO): NO